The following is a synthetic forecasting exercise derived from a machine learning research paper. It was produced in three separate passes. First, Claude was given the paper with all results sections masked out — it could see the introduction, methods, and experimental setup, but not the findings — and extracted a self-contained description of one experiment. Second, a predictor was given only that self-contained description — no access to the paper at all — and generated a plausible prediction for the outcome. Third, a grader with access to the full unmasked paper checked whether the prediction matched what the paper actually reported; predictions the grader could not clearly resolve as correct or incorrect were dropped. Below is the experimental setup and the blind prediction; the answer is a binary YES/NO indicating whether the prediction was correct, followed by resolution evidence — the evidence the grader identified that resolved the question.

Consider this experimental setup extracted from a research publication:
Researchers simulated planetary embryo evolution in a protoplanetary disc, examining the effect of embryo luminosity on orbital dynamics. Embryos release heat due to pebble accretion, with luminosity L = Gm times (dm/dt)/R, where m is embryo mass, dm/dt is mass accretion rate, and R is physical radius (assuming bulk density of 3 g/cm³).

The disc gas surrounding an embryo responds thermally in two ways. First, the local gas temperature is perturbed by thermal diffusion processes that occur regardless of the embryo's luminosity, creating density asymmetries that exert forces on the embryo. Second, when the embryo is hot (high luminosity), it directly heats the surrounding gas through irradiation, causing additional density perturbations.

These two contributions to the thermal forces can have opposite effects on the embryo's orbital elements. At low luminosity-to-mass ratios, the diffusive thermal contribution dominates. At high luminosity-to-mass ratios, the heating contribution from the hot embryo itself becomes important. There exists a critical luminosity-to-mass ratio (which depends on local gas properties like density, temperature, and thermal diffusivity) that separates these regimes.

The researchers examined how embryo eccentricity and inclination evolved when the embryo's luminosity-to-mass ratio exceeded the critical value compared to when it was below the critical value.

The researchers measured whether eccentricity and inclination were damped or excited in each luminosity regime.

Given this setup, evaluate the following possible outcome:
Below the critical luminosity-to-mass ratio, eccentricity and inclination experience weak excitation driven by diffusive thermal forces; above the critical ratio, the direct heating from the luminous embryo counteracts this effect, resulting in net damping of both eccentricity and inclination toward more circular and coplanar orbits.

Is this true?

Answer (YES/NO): NO